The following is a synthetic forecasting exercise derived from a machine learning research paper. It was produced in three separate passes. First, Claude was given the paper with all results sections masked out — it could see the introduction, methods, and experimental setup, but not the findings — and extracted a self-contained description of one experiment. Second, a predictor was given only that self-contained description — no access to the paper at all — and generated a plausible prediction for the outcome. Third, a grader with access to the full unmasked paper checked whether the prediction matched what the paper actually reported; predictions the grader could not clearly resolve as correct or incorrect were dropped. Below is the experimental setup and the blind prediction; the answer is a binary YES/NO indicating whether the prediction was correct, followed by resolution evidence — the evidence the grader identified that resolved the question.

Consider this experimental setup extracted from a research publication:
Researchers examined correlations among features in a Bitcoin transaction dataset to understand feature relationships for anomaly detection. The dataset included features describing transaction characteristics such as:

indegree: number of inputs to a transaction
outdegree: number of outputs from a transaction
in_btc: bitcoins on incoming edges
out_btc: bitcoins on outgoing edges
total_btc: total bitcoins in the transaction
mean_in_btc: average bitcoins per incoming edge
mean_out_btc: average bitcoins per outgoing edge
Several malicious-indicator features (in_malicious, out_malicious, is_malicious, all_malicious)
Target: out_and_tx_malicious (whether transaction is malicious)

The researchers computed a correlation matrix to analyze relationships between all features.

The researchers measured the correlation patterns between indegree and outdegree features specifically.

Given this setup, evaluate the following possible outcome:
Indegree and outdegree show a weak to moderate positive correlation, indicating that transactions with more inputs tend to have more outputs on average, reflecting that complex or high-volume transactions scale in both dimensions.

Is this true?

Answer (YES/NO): NO